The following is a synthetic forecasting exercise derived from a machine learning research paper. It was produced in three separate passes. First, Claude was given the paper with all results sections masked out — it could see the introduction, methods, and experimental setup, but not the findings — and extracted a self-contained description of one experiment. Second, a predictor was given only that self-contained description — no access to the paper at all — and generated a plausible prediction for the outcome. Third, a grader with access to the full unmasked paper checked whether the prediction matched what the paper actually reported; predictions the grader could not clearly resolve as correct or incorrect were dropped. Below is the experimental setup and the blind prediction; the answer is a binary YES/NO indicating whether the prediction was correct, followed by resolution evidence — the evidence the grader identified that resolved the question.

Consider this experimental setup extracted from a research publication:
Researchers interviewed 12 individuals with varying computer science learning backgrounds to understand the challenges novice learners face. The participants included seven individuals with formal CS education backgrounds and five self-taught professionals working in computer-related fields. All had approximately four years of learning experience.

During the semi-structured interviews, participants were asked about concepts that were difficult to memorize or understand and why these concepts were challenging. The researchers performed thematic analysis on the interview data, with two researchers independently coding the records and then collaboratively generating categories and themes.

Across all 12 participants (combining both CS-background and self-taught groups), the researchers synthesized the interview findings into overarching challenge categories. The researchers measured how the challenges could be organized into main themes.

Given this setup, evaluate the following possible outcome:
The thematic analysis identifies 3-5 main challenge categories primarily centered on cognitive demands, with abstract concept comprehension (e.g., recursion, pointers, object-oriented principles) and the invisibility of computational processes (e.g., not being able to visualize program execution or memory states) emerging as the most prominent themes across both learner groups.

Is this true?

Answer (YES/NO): NO